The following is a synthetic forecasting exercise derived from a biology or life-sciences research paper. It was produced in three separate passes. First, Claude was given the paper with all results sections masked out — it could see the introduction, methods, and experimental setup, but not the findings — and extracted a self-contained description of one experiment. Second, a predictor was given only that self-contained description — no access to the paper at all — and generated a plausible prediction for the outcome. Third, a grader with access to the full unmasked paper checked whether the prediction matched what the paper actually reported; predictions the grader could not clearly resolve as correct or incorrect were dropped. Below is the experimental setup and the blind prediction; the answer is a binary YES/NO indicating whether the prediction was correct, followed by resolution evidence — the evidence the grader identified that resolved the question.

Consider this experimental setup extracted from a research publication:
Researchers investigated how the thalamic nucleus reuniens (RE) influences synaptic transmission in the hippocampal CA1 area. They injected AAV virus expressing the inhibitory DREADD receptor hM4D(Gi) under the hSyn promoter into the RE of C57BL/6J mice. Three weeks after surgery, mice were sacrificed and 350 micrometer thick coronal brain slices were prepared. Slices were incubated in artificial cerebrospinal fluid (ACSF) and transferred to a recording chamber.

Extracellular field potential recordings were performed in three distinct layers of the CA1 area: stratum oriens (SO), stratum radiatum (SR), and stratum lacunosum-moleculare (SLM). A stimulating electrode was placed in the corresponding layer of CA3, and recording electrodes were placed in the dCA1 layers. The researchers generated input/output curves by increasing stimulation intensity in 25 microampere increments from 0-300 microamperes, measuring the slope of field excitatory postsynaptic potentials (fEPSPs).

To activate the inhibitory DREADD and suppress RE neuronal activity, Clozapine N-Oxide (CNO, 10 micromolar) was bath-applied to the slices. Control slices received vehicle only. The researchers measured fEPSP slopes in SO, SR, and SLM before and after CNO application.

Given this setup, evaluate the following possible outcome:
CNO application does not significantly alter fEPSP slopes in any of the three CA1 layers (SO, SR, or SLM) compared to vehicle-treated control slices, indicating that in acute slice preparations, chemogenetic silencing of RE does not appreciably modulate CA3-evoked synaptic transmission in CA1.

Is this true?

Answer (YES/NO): NO